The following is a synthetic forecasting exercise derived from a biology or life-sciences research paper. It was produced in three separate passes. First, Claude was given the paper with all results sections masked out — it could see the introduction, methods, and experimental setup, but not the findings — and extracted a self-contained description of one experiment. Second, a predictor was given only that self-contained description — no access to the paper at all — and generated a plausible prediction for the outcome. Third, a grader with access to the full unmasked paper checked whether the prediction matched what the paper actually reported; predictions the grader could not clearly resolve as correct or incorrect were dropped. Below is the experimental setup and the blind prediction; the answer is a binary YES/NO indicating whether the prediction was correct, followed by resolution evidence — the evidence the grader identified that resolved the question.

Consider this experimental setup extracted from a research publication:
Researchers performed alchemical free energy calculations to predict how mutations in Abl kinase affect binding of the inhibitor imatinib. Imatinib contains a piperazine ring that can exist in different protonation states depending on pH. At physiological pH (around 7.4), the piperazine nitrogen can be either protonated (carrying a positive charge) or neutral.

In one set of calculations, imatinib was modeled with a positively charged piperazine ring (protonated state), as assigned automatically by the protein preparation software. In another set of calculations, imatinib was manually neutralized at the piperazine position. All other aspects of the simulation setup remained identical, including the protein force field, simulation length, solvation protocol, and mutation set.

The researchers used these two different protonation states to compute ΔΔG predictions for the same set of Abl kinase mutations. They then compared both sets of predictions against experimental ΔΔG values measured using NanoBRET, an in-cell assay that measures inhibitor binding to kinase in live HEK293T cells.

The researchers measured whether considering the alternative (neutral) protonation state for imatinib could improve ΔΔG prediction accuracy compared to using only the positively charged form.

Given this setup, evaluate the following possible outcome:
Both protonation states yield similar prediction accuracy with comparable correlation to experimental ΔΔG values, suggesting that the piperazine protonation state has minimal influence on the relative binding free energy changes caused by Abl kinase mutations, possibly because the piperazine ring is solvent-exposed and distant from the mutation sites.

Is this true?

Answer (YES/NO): NO